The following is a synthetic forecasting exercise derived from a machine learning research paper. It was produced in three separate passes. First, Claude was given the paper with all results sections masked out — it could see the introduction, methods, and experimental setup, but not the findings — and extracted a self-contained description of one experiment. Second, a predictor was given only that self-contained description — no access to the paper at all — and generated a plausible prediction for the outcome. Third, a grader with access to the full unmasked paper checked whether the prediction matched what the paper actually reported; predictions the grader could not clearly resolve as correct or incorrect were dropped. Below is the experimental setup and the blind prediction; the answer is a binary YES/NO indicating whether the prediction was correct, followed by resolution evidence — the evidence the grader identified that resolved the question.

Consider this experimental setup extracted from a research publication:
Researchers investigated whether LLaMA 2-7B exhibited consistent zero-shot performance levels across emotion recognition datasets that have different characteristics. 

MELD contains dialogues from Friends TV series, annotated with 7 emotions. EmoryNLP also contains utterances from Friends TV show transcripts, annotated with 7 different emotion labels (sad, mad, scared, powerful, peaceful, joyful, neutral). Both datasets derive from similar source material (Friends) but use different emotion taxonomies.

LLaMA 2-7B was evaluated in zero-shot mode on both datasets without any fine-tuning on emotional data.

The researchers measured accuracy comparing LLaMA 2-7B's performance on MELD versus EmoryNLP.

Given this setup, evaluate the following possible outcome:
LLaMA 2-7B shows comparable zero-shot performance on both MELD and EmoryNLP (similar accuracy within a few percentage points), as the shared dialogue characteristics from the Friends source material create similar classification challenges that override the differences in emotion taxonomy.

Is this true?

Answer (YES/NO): YES